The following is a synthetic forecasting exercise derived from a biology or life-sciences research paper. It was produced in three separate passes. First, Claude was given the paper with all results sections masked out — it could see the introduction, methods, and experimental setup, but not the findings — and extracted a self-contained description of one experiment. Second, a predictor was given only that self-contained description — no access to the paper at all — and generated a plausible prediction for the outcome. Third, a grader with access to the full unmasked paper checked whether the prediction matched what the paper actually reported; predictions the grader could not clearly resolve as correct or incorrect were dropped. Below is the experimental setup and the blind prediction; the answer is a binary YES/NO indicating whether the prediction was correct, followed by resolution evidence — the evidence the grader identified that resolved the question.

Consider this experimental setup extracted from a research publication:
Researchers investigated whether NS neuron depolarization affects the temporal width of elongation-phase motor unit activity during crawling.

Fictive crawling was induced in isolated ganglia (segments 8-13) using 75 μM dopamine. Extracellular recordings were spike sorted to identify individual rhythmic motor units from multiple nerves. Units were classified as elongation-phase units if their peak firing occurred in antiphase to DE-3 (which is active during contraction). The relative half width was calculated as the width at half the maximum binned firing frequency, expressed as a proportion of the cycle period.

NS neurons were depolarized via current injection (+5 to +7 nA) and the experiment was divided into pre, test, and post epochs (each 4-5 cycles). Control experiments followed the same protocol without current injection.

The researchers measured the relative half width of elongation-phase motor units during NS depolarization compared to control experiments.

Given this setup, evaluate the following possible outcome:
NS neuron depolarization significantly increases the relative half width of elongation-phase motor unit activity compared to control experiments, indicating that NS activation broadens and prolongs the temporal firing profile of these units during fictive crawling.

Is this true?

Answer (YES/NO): NO